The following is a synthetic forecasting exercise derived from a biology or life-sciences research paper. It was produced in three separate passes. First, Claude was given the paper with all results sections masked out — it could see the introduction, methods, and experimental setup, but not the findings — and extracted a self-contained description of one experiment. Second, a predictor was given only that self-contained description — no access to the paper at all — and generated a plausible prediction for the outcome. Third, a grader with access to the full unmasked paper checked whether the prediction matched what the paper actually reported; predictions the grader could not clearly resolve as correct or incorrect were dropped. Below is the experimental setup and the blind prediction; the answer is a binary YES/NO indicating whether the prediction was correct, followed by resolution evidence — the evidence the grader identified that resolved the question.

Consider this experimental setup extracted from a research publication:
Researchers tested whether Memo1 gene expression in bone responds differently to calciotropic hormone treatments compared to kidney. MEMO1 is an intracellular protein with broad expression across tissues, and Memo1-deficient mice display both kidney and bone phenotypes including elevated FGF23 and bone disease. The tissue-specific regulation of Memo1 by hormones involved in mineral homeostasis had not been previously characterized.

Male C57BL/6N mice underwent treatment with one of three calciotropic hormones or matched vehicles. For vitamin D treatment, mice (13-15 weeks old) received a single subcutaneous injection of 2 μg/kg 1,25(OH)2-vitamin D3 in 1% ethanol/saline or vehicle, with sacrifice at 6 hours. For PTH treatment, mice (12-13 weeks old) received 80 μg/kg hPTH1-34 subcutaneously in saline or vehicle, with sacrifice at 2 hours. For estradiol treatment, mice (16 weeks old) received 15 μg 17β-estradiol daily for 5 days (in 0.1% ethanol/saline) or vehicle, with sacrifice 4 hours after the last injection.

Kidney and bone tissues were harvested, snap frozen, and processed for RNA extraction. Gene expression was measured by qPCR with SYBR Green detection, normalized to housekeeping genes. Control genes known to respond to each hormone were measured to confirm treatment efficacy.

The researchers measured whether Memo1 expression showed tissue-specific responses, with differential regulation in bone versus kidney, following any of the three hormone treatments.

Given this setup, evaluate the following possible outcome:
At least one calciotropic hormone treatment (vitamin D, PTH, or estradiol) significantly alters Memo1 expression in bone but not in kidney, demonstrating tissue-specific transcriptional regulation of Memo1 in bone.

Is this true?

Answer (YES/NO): NO